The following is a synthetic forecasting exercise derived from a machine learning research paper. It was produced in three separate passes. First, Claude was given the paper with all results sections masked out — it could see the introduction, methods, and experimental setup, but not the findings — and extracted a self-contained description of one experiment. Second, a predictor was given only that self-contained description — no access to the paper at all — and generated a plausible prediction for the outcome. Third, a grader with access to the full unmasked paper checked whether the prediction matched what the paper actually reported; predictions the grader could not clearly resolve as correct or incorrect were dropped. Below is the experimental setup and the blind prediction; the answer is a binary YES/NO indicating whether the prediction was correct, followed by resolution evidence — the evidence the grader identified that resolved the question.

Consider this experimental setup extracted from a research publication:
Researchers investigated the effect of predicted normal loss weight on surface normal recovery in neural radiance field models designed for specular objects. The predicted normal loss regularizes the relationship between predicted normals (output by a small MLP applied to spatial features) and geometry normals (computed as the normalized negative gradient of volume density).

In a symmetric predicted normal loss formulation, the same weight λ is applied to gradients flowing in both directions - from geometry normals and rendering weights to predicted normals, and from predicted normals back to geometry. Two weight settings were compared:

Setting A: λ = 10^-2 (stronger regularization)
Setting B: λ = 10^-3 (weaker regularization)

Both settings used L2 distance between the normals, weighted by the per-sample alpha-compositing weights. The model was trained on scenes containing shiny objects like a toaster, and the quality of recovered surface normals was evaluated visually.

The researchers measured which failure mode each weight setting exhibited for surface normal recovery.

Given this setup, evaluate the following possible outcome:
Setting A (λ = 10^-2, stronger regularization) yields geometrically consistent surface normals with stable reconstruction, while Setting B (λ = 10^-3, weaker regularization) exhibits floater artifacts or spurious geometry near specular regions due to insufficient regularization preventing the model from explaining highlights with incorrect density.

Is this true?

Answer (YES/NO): NO